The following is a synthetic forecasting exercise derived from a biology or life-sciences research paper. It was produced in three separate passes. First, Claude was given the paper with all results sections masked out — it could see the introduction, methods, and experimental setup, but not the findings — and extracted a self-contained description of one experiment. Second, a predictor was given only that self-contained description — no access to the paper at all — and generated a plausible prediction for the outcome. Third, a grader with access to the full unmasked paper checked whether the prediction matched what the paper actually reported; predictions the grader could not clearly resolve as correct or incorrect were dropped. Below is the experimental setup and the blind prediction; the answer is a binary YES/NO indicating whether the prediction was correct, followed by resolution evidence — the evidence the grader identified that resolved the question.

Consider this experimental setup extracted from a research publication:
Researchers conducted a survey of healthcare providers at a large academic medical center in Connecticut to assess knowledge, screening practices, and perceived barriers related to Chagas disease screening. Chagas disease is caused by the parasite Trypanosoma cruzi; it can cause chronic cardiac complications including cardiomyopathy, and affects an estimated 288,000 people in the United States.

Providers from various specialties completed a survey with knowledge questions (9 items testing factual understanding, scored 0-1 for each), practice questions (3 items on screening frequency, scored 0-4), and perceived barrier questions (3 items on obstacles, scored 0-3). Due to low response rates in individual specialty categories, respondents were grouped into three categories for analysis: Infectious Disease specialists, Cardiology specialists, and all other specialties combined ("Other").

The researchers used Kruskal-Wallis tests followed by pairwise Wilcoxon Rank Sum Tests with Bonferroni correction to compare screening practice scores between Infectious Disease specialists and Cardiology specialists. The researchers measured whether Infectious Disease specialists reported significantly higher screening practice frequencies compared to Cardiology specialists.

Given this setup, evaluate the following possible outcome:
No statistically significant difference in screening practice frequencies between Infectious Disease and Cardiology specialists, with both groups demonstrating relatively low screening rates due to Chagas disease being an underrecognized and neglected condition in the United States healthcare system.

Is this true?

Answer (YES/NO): YES